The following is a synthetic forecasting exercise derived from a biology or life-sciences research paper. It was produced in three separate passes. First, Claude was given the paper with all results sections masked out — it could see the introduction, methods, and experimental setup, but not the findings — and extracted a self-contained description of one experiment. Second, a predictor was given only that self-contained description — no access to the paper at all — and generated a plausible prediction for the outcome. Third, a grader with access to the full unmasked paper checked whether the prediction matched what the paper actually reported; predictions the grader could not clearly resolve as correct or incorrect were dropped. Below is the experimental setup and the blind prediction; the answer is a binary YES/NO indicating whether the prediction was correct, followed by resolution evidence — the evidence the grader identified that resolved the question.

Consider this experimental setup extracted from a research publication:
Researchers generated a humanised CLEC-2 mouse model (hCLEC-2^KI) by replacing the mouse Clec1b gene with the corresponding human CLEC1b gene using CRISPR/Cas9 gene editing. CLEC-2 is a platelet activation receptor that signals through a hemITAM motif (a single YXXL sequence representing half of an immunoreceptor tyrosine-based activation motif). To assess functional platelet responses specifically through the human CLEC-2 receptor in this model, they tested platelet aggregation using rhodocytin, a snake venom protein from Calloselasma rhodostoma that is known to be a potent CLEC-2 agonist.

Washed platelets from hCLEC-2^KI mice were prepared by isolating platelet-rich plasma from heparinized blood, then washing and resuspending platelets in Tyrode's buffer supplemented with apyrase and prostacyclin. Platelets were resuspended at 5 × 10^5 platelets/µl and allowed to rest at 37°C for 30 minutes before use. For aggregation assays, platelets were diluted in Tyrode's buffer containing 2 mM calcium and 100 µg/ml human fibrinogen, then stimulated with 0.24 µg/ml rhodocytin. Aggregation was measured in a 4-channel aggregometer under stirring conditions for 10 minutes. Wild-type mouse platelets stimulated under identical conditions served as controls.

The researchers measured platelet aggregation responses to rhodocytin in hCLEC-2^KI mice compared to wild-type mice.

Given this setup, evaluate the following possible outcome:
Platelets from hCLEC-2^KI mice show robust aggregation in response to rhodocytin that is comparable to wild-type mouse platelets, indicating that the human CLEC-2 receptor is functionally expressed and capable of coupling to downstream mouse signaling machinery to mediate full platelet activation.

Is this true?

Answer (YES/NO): NO